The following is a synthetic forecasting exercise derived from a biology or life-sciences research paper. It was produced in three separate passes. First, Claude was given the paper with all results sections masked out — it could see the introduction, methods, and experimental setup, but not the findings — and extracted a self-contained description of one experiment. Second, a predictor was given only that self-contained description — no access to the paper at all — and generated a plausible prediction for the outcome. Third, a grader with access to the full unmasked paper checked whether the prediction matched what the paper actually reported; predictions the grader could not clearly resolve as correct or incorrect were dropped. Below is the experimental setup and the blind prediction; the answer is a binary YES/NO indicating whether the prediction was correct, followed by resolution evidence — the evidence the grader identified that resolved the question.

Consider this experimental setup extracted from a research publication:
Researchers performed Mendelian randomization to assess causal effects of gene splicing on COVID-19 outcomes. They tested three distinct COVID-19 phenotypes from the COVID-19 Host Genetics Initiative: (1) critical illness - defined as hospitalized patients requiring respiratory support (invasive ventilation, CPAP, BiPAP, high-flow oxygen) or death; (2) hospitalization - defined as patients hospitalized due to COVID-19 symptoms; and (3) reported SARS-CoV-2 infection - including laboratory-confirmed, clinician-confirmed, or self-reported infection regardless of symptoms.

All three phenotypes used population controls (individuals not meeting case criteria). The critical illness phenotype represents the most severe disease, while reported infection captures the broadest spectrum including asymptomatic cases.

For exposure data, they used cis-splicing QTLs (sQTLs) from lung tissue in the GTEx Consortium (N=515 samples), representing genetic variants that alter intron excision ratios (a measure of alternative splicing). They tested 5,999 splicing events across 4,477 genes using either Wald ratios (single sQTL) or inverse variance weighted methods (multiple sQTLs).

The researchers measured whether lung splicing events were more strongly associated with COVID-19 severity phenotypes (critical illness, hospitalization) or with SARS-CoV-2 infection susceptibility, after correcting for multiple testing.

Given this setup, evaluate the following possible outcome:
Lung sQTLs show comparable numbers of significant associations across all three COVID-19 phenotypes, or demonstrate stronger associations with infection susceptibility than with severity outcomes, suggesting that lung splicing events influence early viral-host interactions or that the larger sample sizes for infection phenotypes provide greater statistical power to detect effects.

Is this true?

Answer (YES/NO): NO